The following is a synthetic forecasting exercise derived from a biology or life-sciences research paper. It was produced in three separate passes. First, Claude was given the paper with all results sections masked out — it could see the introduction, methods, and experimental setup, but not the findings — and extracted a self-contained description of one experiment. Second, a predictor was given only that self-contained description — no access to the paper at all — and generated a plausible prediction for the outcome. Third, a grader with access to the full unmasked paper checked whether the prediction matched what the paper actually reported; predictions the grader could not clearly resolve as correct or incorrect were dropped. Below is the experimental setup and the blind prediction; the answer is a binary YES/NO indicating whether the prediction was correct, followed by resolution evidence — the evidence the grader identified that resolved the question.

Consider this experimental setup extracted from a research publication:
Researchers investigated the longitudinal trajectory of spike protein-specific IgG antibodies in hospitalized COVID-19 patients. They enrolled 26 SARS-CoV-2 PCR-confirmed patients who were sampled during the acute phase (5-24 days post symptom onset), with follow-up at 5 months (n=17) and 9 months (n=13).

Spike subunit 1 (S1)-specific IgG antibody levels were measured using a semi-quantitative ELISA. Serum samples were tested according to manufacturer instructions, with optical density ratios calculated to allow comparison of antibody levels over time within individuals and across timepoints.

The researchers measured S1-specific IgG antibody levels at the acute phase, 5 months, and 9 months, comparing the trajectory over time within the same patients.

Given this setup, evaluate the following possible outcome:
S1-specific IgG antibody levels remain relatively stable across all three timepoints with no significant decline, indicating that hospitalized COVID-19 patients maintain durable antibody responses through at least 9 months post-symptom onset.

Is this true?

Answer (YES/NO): NO